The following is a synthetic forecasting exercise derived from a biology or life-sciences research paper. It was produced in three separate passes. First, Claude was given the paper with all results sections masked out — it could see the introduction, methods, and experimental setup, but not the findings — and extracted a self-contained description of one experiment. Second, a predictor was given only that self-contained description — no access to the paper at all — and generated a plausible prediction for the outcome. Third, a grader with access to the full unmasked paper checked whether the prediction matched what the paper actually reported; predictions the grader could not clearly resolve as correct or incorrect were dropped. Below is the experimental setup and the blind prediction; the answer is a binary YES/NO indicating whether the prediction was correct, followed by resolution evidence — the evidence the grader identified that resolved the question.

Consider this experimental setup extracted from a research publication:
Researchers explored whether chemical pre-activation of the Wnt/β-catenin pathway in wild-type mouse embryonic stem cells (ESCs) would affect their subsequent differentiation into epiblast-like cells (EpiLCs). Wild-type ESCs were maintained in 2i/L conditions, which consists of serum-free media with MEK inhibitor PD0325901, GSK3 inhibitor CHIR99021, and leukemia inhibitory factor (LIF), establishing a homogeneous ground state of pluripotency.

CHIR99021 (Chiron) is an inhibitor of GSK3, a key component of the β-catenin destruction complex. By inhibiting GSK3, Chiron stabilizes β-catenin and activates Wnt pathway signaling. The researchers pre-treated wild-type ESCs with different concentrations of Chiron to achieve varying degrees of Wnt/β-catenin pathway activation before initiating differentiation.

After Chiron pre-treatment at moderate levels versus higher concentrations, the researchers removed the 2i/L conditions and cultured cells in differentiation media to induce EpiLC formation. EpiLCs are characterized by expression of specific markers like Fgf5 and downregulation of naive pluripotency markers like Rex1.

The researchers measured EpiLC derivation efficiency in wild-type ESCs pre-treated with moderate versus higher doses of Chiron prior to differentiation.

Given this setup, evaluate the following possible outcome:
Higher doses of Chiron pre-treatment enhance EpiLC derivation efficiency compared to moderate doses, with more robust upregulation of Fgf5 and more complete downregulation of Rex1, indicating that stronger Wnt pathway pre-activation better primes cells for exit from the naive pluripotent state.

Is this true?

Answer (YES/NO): NO